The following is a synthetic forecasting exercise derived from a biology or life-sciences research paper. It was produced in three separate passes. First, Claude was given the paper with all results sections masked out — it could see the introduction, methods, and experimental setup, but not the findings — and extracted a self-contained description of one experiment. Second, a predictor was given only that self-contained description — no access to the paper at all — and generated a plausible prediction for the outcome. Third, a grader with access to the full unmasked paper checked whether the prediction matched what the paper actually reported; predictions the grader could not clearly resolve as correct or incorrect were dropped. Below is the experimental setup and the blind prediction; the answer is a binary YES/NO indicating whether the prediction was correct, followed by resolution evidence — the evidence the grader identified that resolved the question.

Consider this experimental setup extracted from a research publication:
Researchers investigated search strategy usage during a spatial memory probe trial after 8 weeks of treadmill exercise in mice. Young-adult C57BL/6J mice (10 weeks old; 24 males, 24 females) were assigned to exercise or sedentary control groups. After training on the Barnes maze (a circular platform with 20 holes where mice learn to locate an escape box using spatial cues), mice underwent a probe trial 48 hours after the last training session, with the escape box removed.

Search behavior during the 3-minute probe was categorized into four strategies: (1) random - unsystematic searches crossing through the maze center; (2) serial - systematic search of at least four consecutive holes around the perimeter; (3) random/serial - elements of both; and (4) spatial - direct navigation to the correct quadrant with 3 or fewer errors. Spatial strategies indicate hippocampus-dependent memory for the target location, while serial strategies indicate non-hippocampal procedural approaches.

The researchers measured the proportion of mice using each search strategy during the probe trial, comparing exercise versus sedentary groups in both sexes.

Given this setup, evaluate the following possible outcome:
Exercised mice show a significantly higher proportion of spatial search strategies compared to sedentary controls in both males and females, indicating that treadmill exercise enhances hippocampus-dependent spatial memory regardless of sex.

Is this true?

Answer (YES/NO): NO